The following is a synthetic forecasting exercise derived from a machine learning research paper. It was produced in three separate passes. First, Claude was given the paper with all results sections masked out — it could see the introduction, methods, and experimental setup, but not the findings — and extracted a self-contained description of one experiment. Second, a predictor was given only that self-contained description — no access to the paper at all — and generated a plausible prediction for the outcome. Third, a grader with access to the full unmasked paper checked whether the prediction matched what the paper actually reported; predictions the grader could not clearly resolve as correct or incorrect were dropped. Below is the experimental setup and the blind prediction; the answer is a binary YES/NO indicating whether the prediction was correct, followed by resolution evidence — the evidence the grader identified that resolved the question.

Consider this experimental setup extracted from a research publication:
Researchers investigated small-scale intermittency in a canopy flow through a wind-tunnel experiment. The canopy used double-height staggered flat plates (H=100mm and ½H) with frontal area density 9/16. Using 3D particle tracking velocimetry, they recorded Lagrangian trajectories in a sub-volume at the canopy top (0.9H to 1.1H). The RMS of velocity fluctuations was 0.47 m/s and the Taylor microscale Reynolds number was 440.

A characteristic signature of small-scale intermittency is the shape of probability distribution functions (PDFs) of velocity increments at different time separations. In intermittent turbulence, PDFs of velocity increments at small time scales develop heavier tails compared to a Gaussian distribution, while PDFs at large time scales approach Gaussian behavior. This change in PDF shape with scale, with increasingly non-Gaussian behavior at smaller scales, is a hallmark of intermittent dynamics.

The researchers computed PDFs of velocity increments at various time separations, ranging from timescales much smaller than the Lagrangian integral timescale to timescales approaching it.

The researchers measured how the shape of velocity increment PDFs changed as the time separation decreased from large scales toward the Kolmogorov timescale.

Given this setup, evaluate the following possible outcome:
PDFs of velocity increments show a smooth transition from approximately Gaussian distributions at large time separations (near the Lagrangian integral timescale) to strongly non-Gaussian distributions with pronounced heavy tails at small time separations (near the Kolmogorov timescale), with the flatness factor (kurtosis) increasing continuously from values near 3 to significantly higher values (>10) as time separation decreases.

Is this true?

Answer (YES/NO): NO